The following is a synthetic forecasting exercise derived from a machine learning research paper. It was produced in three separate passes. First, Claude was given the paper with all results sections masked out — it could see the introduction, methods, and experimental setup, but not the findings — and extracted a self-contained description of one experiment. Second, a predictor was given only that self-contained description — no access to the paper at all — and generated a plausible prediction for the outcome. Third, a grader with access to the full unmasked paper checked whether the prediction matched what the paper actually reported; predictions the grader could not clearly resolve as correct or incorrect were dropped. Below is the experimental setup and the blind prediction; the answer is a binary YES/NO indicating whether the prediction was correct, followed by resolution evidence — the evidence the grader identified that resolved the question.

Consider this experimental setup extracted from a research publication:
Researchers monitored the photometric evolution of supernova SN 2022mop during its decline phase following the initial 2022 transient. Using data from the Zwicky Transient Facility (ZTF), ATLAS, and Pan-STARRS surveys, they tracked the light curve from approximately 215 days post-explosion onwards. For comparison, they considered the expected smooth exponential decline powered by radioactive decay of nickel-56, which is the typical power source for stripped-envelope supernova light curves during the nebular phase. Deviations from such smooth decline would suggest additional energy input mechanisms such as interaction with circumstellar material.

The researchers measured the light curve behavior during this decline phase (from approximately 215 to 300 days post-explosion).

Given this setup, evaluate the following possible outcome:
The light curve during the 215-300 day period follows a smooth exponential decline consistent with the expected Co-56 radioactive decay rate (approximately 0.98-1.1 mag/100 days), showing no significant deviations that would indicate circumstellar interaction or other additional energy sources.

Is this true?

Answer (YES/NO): NO